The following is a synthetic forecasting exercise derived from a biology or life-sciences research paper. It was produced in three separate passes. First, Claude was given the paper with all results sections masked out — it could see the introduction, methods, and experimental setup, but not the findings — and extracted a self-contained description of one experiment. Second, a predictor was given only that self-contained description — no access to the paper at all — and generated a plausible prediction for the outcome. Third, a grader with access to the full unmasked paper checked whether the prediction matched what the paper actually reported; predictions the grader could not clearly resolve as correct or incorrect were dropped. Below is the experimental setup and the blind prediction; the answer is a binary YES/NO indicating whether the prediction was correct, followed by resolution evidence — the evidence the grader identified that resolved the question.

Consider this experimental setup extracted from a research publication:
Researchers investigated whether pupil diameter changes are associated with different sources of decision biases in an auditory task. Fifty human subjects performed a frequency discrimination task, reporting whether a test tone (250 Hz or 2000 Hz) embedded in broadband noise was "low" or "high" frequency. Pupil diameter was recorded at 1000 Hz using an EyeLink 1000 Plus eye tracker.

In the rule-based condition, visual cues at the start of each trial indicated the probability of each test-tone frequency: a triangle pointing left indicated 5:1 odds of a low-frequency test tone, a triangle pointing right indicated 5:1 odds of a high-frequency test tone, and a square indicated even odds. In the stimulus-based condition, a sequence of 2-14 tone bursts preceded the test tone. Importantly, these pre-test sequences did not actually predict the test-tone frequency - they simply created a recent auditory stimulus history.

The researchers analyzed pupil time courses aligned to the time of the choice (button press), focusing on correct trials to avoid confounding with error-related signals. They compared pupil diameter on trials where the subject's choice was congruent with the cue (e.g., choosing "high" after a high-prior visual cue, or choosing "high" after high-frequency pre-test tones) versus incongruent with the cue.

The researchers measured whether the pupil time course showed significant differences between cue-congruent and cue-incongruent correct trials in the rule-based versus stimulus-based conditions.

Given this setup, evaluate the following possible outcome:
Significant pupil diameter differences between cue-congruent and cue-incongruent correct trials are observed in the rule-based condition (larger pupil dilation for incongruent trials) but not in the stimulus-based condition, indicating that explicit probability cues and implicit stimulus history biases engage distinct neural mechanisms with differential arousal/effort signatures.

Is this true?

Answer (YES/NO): YES